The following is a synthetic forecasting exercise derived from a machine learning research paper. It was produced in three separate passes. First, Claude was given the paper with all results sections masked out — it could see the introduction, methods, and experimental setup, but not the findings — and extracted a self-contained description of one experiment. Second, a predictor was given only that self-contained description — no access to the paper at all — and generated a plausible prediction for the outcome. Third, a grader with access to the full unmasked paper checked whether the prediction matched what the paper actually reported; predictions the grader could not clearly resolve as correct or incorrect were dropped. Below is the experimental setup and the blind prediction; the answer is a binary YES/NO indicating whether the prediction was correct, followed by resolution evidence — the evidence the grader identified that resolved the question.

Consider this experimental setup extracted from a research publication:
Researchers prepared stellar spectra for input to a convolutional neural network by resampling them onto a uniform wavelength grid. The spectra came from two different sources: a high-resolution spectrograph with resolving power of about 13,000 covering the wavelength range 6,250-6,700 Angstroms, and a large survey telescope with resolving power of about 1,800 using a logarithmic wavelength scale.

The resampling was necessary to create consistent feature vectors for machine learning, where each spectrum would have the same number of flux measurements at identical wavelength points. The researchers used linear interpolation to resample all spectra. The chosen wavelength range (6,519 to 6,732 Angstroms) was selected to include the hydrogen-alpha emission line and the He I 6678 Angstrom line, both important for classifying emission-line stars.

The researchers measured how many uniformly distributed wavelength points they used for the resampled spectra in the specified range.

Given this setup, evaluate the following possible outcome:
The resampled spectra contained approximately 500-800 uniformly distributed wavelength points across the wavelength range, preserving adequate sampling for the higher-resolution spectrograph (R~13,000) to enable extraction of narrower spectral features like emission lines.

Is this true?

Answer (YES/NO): NO